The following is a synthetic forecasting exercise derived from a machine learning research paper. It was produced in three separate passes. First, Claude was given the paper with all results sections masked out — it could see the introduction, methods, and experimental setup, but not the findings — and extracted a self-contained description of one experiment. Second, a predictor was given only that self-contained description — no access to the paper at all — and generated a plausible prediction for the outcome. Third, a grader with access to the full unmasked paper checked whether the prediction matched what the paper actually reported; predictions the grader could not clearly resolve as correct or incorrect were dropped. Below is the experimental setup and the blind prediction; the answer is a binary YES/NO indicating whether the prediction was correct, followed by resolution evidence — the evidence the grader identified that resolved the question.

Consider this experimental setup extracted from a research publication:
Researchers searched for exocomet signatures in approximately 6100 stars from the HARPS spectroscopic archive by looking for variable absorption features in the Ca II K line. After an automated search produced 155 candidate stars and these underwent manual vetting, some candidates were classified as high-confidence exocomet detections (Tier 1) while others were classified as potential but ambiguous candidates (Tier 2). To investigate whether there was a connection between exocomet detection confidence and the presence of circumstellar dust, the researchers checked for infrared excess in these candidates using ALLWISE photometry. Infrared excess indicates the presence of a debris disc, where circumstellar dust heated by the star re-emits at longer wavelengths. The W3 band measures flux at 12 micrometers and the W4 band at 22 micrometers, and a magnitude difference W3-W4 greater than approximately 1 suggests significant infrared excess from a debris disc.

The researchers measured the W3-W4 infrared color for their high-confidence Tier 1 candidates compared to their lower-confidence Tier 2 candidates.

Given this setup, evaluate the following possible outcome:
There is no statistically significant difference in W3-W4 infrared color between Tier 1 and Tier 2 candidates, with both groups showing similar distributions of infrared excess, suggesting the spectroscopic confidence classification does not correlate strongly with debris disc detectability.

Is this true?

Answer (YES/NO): NO